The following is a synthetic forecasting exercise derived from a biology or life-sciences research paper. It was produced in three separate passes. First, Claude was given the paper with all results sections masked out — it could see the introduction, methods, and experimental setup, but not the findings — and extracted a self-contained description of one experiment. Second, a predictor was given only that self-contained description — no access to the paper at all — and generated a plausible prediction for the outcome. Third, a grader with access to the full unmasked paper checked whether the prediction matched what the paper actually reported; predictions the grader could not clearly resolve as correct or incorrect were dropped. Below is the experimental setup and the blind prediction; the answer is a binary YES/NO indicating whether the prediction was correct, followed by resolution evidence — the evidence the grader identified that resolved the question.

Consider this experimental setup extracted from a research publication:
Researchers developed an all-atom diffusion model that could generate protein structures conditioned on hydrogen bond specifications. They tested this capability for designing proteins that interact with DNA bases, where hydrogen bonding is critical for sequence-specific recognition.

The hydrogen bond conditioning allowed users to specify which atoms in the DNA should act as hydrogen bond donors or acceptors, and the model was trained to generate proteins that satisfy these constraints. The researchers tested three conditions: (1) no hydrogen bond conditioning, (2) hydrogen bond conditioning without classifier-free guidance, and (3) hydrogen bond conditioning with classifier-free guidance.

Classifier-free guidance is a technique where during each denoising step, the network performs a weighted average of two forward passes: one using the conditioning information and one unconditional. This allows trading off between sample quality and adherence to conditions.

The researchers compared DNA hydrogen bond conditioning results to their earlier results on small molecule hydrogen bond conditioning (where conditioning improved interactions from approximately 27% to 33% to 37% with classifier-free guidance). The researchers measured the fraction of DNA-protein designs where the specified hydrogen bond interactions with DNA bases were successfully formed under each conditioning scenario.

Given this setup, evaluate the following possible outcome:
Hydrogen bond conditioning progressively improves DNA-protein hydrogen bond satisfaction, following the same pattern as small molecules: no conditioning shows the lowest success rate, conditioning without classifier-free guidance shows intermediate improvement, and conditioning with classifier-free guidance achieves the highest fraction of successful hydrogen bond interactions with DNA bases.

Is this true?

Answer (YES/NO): YES